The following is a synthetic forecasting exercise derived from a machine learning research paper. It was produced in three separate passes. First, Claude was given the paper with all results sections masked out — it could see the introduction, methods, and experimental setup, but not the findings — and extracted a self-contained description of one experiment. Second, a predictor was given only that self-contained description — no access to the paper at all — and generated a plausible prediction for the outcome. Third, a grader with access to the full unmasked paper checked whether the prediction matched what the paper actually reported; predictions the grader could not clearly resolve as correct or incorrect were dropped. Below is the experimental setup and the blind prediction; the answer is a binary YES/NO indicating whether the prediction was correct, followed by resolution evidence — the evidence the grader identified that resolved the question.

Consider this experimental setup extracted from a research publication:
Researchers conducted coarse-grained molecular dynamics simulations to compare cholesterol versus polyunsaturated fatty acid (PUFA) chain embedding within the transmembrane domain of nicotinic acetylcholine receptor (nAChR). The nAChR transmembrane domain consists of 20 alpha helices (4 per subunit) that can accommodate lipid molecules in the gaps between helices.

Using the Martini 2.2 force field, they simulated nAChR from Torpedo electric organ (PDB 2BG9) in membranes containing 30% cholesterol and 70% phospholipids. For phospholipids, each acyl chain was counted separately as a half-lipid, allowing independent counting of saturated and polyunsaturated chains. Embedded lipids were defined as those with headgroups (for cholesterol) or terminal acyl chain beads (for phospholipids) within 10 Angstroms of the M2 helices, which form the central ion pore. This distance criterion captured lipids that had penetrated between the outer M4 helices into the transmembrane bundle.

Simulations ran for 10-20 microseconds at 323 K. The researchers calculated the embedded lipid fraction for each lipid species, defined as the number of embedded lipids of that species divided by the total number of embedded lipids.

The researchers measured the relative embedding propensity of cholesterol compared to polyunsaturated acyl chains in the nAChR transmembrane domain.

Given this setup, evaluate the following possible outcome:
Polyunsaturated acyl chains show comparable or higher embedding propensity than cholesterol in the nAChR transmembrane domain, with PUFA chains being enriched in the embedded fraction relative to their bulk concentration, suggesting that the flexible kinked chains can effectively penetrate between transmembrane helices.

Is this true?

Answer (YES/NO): YES